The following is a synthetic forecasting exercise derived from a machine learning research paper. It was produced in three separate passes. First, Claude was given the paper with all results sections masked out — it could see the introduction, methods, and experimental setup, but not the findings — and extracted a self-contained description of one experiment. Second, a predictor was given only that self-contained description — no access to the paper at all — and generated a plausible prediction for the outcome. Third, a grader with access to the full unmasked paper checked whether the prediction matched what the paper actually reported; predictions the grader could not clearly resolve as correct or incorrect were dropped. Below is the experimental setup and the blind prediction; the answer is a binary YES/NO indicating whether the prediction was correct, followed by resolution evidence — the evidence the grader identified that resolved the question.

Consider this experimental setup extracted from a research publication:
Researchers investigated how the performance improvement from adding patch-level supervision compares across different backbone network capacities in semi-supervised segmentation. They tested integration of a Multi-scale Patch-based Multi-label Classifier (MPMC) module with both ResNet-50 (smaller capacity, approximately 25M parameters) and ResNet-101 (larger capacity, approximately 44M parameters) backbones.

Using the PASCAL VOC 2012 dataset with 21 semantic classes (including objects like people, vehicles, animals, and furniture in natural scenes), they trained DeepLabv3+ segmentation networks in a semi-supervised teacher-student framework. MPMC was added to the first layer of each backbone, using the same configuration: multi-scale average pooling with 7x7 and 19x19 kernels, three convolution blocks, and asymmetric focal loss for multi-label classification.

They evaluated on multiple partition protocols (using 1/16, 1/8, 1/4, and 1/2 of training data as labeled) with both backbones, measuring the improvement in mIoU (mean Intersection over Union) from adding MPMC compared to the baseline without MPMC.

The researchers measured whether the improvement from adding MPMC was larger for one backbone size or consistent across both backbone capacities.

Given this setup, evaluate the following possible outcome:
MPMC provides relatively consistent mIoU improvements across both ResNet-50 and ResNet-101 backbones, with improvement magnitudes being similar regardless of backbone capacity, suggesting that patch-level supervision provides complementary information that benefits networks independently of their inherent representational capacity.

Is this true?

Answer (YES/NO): NO